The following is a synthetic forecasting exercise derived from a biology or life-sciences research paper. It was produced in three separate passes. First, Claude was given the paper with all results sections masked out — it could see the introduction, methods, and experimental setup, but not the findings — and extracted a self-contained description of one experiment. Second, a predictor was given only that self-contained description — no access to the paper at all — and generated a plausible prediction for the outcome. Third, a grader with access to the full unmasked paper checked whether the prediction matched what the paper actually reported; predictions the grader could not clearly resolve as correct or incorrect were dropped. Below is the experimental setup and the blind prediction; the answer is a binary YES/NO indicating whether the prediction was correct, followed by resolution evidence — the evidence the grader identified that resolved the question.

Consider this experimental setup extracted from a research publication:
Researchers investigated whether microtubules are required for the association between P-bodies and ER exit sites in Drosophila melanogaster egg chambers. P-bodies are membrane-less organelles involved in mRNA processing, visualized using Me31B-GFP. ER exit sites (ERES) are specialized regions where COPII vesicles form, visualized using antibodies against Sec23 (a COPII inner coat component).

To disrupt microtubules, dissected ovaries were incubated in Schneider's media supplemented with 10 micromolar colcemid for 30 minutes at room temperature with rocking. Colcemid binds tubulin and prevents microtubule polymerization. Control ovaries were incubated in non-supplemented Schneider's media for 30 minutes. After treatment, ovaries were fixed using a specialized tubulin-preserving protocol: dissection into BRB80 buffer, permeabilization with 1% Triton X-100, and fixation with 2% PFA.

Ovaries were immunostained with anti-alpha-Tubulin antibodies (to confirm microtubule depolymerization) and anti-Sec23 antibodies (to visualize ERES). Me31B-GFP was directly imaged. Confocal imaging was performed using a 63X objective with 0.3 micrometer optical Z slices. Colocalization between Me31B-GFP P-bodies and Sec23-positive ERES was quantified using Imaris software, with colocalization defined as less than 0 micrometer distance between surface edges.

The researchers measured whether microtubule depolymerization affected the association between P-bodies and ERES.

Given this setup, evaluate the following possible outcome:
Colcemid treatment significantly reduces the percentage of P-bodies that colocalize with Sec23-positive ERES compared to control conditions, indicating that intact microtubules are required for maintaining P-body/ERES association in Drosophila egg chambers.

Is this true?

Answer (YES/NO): NO